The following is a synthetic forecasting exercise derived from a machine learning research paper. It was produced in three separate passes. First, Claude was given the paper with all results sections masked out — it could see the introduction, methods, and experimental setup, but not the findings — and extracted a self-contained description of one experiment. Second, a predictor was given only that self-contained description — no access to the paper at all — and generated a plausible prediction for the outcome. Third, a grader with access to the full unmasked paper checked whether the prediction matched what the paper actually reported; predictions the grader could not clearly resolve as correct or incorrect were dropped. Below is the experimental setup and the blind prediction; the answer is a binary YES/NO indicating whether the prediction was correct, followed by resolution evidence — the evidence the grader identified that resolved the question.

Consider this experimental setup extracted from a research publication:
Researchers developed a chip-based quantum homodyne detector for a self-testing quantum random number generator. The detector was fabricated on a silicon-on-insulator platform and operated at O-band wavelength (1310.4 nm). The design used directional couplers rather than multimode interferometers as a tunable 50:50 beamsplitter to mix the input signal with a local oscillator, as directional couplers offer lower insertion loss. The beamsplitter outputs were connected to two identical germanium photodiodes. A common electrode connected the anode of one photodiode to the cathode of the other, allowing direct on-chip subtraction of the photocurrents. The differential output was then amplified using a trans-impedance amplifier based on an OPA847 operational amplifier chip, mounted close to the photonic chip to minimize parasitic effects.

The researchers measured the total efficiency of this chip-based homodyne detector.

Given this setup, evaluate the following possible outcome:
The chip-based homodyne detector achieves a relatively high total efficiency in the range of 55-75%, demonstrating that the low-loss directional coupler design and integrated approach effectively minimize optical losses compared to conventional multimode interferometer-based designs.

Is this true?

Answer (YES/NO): YES